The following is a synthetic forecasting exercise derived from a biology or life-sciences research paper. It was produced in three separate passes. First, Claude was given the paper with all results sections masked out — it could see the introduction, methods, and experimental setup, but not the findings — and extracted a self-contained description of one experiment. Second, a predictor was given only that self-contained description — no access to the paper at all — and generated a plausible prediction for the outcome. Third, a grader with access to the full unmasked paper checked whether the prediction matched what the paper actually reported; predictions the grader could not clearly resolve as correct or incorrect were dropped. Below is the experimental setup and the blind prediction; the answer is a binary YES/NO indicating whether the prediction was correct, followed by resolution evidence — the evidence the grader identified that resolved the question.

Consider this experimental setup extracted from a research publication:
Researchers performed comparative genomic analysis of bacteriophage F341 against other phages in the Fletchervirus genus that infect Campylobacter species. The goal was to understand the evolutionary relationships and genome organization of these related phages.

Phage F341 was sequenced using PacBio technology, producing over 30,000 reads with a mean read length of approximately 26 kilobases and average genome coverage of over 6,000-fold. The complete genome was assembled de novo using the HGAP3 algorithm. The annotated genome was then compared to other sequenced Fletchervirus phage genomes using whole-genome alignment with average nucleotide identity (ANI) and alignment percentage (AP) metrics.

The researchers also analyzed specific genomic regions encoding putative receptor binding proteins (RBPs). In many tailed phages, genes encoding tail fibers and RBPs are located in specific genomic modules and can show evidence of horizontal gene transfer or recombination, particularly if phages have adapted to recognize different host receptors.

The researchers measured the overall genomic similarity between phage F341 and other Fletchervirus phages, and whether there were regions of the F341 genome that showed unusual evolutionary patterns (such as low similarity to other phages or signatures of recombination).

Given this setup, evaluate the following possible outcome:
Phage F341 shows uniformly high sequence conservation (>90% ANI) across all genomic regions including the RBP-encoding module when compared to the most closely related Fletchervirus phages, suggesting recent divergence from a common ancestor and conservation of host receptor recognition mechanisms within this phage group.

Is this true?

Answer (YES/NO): NO